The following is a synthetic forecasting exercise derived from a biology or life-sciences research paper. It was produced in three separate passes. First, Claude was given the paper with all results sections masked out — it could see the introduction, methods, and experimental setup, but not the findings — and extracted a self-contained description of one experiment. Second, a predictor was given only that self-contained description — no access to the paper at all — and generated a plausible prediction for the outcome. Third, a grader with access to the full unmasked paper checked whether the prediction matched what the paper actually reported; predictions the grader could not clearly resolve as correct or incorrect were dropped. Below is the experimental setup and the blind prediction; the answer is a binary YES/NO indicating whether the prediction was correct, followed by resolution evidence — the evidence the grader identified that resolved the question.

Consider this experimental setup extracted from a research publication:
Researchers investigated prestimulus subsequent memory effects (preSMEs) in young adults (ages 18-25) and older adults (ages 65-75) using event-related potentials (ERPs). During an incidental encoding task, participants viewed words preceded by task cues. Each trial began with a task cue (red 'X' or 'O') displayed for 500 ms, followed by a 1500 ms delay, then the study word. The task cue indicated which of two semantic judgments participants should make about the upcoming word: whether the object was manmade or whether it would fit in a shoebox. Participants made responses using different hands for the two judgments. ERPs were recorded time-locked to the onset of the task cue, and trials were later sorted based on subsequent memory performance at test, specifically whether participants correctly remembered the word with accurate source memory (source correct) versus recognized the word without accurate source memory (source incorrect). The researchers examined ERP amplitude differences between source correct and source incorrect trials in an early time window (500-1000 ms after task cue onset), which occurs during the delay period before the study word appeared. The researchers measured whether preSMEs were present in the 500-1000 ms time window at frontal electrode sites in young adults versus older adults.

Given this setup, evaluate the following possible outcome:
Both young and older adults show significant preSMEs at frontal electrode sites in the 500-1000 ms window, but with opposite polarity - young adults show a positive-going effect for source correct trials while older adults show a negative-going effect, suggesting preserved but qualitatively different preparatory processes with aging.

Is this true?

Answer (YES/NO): NO